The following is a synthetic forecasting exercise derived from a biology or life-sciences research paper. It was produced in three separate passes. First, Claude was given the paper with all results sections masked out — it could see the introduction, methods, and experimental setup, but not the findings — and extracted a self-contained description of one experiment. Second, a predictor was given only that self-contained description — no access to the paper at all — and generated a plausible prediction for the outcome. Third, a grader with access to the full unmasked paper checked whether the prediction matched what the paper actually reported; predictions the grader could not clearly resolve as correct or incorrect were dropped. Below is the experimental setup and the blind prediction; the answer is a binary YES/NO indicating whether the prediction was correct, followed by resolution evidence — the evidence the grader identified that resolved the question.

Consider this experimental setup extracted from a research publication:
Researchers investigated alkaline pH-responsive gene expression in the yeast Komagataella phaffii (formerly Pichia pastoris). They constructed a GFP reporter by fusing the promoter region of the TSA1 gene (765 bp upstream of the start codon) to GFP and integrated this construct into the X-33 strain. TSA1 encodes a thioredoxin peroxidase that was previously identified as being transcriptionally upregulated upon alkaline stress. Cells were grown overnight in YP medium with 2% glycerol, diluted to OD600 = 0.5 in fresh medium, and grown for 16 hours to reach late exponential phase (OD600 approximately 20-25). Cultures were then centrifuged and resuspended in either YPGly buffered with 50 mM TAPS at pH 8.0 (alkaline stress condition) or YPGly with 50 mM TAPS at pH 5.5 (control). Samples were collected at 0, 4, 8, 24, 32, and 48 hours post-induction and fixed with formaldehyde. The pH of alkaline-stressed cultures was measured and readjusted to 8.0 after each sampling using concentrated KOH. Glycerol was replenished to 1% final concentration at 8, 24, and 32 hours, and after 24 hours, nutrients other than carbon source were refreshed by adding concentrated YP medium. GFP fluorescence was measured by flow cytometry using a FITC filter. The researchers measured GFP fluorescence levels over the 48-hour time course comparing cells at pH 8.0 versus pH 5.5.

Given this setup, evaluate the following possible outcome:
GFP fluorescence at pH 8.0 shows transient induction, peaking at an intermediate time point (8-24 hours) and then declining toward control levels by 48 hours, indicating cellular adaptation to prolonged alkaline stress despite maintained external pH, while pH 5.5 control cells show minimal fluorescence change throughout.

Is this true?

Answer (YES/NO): NO